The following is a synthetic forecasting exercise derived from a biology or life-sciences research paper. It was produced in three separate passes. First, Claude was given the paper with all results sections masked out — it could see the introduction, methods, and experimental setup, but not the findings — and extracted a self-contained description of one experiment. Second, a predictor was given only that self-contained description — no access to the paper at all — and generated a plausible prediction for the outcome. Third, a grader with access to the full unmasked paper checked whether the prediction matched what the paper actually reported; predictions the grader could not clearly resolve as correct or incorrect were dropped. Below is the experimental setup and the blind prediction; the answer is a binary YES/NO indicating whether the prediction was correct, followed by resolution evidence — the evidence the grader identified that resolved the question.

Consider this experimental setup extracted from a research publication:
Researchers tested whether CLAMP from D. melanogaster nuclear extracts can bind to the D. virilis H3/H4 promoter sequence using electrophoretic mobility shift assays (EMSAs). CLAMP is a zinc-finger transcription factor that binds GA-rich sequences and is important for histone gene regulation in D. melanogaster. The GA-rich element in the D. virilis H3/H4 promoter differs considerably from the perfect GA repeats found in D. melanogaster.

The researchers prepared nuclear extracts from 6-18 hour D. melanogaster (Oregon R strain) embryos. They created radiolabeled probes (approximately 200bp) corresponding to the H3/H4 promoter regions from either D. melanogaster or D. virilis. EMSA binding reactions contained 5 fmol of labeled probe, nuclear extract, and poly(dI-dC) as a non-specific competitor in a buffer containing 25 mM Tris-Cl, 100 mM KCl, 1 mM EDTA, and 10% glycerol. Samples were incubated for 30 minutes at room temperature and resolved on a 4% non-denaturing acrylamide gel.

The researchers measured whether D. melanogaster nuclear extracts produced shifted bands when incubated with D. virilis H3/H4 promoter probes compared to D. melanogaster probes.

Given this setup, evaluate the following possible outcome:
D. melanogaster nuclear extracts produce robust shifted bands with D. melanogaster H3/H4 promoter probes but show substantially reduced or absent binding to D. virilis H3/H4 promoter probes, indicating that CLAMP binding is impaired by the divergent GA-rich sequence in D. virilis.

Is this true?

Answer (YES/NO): NO